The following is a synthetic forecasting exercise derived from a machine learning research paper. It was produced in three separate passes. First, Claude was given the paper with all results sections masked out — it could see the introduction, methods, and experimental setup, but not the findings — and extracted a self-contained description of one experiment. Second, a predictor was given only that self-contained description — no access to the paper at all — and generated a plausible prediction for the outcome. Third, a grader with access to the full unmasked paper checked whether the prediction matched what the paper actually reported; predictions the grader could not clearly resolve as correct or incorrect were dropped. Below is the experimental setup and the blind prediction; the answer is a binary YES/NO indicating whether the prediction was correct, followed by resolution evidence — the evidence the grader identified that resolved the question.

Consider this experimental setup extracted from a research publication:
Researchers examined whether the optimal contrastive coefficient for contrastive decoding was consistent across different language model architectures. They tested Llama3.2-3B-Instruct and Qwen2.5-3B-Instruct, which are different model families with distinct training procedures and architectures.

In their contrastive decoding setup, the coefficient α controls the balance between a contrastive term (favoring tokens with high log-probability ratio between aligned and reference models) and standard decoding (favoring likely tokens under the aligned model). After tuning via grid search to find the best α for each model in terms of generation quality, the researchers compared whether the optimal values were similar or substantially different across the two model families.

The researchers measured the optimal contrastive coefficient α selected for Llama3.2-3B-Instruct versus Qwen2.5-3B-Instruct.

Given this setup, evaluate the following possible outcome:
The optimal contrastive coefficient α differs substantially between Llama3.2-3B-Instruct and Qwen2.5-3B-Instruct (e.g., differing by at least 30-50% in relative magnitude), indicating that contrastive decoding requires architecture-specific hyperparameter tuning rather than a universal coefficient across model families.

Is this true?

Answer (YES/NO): NO